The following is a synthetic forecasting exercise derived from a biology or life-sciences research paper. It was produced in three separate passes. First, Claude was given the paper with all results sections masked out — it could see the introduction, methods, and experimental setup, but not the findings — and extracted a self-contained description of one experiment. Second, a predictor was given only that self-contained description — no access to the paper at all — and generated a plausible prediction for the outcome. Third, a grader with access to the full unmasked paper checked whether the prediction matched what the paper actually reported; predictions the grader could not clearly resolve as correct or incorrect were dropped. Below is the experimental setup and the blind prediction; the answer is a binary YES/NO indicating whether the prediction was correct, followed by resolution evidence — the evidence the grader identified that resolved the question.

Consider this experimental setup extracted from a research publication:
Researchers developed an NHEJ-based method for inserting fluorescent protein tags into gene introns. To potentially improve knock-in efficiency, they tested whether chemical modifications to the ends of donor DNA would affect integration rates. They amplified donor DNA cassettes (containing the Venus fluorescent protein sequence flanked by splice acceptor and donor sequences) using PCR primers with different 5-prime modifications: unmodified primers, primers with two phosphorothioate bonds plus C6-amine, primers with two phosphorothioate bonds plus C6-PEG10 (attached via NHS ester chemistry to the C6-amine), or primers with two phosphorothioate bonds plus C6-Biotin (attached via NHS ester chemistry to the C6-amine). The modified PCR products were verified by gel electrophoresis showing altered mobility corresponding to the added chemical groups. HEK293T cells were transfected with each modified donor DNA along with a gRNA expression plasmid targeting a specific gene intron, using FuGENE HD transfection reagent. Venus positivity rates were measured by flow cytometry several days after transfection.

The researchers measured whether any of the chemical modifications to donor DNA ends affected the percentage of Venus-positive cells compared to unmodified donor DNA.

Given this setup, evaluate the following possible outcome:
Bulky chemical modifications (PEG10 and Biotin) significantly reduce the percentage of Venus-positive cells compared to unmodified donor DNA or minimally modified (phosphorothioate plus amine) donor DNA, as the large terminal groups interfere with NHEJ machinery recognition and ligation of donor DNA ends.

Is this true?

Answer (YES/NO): NO